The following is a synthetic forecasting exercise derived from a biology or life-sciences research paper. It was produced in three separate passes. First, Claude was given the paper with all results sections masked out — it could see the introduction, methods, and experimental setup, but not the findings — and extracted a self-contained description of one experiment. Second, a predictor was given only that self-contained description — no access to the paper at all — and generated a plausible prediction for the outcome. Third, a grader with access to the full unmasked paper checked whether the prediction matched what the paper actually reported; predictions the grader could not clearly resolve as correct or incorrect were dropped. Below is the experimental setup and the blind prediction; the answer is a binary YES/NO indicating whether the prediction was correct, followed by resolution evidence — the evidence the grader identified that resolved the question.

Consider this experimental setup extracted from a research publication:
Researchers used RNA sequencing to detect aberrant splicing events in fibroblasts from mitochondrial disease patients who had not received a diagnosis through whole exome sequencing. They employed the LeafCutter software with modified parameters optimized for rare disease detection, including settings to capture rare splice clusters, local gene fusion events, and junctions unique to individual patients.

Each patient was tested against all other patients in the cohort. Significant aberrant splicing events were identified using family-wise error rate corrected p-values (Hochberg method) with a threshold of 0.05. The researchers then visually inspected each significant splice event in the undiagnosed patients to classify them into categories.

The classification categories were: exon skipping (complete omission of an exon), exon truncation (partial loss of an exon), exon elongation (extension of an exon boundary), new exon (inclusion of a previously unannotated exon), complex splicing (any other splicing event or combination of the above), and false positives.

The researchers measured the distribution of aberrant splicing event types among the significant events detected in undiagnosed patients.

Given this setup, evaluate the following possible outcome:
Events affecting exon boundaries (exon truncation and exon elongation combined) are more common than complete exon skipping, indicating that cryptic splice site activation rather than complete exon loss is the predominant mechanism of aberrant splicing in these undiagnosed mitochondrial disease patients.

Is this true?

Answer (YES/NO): NO